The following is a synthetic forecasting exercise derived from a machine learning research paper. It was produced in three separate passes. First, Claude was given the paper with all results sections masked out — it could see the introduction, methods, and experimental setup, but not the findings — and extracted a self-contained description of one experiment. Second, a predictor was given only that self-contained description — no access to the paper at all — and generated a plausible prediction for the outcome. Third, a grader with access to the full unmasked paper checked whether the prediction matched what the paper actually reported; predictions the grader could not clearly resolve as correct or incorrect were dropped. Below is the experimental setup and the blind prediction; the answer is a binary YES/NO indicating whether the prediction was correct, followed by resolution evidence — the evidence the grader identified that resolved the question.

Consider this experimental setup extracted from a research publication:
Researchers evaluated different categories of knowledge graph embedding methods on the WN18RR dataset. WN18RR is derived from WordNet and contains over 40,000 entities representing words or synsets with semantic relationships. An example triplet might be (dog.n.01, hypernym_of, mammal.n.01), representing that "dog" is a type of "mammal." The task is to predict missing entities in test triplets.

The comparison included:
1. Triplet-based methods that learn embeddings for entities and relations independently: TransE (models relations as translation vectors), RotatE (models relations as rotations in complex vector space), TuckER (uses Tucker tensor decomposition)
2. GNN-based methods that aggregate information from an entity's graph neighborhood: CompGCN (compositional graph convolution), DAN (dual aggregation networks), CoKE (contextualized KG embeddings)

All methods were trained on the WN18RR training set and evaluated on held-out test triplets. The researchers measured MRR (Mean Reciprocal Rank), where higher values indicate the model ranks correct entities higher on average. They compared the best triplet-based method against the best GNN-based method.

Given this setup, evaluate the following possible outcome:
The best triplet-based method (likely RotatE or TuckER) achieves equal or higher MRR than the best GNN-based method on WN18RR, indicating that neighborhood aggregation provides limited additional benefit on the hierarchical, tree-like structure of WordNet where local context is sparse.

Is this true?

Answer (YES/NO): NO